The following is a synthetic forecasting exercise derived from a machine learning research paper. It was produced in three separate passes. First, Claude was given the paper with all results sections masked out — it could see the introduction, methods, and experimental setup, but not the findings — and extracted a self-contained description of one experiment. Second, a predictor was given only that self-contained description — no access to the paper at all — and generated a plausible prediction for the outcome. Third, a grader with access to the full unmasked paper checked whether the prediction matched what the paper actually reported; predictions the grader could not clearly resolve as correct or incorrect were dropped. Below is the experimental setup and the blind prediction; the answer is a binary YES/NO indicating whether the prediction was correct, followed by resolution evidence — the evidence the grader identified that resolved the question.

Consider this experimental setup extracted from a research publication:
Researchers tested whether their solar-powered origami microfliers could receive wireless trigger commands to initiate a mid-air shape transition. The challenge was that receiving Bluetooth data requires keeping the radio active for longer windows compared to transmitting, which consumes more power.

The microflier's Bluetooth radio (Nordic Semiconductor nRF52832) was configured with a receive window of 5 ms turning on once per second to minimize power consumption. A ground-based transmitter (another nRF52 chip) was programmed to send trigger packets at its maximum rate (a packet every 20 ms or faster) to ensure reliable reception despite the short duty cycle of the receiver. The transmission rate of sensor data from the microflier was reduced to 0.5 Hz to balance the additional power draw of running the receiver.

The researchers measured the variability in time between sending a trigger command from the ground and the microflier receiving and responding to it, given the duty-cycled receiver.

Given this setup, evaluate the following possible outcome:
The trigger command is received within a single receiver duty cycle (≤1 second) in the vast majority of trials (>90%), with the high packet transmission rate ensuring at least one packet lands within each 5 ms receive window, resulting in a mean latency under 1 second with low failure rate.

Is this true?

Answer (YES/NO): NO